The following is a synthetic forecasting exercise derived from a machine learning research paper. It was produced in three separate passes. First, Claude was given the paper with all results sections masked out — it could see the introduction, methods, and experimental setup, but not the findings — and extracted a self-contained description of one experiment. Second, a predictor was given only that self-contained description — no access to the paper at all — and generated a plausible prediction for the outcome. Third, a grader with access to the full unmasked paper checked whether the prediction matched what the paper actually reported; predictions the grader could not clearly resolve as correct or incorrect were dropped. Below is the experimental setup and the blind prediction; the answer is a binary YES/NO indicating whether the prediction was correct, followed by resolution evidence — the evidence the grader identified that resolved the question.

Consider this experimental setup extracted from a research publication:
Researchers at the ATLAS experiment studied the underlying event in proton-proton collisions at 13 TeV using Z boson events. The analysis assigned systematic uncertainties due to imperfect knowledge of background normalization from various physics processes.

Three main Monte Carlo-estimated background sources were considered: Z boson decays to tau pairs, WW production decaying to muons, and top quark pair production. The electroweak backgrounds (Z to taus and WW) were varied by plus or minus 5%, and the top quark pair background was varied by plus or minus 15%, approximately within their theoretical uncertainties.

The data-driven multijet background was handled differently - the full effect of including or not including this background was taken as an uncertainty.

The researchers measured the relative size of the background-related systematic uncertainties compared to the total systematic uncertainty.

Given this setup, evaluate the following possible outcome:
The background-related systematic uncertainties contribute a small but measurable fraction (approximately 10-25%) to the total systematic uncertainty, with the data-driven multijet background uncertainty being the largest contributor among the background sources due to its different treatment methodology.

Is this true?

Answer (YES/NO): NO